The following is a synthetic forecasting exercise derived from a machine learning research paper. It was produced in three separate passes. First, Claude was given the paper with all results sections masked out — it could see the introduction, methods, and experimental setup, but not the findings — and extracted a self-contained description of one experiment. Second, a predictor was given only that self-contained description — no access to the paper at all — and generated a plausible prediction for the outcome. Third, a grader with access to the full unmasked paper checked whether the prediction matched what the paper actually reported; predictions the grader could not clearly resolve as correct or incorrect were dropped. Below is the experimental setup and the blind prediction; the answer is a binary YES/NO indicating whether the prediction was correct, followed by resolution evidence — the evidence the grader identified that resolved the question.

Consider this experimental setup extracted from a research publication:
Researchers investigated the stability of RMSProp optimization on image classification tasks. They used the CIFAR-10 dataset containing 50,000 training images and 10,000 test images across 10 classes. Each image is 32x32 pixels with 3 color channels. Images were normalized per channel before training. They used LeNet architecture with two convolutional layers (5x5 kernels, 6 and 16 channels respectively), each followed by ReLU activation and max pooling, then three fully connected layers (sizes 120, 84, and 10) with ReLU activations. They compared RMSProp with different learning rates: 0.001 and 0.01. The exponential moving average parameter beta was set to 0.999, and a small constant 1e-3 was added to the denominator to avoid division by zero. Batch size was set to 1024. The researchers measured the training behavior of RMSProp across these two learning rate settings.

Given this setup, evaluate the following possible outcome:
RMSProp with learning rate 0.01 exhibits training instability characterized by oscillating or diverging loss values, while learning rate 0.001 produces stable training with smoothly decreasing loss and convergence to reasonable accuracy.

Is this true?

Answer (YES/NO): YES